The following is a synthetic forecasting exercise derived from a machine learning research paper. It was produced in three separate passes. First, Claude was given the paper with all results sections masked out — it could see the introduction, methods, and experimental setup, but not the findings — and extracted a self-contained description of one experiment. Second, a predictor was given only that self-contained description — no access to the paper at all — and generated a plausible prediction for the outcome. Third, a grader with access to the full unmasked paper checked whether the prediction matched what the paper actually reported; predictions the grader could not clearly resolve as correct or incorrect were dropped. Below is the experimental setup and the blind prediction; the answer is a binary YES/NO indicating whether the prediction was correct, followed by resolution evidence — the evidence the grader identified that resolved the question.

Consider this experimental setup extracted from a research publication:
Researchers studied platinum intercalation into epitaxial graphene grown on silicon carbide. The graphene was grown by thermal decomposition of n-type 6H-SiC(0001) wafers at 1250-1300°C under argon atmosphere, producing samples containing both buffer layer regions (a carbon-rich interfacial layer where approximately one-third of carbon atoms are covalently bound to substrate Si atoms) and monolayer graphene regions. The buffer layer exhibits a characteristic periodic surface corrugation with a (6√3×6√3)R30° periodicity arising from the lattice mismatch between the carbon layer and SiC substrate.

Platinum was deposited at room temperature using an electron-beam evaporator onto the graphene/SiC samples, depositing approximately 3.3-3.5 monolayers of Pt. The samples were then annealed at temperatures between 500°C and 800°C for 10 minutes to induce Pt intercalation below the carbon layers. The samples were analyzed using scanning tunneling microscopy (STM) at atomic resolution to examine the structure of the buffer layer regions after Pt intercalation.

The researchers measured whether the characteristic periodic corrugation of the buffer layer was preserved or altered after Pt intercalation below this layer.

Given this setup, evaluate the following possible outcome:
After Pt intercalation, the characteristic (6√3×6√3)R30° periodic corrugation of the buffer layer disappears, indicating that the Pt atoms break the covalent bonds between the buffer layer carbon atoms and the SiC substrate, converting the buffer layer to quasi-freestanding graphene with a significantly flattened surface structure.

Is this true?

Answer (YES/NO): YES